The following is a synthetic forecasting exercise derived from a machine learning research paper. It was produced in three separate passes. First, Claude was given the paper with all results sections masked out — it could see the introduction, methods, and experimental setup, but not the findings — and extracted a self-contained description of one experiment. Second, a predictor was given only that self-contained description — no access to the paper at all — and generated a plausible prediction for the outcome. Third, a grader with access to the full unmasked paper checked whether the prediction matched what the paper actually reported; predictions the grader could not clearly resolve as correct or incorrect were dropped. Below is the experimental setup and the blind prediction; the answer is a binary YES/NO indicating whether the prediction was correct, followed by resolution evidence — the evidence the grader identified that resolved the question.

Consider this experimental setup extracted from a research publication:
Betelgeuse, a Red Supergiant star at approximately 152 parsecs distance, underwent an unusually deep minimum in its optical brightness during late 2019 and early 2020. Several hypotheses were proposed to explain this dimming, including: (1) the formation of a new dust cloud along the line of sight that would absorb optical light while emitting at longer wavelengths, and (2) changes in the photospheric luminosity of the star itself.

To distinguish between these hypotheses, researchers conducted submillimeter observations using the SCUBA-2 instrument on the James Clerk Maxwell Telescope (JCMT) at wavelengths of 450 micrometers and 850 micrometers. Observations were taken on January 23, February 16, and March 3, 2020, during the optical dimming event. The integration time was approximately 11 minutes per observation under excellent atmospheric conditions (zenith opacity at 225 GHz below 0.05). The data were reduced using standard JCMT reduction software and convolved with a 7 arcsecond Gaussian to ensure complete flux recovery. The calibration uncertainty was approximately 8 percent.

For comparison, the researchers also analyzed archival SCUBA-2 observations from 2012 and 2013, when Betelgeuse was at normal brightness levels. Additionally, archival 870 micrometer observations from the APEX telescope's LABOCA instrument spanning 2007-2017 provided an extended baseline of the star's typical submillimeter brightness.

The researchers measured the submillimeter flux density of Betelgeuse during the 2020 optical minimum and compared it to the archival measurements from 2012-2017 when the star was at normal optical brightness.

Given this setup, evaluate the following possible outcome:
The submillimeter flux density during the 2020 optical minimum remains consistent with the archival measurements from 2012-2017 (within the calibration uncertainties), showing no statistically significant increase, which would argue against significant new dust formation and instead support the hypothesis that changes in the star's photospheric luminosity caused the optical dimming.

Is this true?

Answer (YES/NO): NO